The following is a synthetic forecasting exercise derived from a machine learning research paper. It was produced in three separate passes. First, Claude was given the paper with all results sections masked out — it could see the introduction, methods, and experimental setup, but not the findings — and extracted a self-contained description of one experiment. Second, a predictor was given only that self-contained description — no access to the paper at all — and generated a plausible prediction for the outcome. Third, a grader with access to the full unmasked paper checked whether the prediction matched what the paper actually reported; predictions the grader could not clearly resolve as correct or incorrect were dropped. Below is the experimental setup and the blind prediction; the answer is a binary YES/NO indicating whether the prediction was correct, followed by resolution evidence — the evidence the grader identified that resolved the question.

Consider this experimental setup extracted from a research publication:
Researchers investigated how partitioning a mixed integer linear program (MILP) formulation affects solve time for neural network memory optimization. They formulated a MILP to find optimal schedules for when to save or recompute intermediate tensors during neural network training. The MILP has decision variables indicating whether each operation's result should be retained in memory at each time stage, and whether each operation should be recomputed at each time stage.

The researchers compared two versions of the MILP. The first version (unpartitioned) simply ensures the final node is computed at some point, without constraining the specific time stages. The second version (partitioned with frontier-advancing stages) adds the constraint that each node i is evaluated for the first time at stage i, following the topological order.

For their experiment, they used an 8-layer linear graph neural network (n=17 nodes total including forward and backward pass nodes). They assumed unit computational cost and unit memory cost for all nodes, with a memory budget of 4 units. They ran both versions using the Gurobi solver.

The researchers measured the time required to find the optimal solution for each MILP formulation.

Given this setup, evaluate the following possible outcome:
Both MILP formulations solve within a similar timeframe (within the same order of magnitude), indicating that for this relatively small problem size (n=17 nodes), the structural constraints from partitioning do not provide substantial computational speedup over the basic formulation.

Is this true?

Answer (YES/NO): NO